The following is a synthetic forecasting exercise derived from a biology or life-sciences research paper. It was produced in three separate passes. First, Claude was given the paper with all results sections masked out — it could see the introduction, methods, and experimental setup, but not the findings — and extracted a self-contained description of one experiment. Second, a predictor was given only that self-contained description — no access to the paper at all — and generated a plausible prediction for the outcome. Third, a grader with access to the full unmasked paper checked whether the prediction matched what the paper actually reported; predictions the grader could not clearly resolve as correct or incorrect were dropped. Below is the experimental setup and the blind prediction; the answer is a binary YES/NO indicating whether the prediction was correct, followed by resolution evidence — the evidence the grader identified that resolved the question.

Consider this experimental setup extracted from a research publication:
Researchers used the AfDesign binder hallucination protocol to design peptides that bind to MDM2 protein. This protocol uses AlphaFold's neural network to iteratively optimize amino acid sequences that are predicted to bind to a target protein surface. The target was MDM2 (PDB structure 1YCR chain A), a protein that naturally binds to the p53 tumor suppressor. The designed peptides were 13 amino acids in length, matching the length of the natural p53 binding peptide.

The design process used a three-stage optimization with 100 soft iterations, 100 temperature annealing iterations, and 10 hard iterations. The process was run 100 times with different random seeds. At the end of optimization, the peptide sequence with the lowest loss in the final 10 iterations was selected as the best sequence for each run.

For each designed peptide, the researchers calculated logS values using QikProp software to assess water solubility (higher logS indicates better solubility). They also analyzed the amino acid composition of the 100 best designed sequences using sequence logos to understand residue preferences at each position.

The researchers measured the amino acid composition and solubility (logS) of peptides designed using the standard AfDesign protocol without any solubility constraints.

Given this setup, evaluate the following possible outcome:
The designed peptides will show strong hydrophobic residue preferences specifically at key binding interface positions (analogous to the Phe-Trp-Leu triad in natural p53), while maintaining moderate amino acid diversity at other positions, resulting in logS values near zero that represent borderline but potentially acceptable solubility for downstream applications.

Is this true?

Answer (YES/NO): NO